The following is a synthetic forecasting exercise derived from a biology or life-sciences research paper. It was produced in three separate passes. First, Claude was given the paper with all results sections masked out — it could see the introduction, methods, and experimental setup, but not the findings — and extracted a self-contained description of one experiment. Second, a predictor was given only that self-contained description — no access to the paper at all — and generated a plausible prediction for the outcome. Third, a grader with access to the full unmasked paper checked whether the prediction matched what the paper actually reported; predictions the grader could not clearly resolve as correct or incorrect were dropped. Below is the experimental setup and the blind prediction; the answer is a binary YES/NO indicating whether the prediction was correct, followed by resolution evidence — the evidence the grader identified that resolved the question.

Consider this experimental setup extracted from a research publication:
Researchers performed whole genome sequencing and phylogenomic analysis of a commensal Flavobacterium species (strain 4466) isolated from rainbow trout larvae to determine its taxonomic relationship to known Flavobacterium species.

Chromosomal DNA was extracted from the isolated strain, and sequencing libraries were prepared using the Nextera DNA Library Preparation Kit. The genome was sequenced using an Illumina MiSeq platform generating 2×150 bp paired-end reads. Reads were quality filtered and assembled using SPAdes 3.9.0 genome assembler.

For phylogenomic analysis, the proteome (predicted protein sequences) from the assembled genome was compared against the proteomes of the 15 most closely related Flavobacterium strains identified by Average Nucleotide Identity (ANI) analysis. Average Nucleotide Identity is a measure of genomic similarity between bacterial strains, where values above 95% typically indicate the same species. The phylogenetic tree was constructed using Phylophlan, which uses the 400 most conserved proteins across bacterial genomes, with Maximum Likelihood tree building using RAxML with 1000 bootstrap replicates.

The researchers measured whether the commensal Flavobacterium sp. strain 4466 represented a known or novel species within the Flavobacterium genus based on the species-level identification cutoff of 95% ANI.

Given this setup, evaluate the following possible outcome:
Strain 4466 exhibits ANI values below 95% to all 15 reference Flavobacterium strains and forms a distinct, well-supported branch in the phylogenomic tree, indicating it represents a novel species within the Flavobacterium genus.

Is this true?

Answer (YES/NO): NO